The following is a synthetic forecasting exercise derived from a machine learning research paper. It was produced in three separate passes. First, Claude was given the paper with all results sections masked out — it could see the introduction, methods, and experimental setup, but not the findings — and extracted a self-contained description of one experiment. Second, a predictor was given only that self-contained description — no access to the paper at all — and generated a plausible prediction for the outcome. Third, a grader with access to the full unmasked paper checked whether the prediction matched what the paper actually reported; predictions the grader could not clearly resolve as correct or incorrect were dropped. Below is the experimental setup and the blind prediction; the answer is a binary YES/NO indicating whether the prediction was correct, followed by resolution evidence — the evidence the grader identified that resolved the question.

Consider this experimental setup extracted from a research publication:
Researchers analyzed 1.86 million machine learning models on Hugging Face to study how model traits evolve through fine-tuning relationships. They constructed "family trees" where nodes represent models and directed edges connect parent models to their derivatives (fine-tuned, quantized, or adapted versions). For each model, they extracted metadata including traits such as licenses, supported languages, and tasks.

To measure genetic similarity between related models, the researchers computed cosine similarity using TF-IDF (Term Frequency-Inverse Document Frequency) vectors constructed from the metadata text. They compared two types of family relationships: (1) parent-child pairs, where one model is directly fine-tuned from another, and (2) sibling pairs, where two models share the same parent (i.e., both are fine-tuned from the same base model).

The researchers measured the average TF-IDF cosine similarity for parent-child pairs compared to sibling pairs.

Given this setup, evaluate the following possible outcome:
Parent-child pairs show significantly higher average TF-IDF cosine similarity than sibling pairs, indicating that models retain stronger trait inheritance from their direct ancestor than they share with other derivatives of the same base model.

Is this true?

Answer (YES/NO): NO